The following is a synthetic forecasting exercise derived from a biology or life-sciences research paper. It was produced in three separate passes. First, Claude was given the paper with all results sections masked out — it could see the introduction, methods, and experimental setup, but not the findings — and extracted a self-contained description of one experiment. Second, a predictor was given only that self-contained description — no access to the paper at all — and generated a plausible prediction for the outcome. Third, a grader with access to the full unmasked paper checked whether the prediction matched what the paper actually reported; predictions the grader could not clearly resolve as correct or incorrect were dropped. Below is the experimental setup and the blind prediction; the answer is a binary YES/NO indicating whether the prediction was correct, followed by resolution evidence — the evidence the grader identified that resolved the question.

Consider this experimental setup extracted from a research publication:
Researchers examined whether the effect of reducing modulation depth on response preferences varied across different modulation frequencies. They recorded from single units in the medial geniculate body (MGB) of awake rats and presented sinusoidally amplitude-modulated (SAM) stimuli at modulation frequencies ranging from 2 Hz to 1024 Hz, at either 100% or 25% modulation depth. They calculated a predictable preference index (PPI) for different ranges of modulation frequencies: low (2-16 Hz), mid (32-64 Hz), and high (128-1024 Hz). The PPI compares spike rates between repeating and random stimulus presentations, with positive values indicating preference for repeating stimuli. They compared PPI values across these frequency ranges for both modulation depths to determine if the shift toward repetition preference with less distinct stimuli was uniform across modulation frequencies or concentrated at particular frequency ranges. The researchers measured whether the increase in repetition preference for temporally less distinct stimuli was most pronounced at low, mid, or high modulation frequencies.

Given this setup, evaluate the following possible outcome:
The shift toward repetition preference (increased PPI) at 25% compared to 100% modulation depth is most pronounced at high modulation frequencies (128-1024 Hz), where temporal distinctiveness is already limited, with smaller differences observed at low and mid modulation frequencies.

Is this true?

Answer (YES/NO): YES